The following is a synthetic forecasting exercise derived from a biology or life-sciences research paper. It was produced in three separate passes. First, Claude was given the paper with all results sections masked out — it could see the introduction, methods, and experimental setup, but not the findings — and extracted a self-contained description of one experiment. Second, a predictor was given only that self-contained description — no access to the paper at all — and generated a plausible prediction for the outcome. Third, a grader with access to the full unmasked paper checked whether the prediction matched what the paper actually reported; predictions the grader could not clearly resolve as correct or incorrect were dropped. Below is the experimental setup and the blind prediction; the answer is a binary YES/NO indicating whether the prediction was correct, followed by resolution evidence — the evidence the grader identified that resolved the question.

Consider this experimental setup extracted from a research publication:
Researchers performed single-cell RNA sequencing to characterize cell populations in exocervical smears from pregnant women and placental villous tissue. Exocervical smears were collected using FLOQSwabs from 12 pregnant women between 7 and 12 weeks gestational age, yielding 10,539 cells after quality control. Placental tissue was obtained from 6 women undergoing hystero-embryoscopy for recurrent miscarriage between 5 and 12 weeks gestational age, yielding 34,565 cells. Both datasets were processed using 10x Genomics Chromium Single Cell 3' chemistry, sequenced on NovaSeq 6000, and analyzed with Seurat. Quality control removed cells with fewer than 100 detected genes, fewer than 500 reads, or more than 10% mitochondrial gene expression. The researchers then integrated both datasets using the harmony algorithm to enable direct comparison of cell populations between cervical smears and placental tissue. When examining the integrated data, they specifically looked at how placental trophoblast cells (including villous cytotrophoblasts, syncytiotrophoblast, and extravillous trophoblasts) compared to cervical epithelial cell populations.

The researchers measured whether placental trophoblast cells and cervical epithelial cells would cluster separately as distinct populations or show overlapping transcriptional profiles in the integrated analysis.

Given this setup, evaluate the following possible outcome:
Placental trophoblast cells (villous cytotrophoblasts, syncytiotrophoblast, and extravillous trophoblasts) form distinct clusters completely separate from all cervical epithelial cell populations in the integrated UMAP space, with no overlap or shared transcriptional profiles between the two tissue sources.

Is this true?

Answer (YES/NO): NO